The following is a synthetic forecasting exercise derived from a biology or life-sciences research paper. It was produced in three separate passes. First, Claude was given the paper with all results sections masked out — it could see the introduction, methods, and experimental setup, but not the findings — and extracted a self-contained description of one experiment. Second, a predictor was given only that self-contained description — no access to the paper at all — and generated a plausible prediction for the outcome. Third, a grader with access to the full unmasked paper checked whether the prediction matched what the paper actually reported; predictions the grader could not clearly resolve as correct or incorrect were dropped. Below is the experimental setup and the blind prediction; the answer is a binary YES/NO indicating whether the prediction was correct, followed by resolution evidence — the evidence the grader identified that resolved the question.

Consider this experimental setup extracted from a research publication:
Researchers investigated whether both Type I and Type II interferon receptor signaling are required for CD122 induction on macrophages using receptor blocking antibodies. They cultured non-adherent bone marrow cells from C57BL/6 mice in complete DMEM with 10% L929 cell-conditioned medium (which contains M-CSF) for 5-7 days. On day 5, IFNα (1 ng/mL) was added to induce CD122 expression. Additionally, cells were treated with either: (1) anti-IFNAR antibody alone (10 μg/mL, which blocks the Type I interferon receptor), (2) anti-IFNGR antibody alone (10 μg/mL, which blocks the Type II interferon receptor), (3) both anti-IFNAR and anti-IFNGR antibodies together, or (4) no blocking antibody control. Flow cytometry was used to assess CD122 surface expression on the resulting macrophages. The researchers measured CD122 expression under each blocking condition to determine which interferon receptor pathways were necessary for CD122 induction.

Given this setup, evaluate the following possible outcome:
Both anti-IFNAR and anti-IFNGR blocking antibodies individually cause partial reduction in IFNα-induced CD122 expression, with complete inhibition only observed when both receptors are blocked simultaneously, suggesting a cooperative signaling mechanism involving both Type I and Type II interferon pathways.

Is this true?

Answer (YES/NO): NO